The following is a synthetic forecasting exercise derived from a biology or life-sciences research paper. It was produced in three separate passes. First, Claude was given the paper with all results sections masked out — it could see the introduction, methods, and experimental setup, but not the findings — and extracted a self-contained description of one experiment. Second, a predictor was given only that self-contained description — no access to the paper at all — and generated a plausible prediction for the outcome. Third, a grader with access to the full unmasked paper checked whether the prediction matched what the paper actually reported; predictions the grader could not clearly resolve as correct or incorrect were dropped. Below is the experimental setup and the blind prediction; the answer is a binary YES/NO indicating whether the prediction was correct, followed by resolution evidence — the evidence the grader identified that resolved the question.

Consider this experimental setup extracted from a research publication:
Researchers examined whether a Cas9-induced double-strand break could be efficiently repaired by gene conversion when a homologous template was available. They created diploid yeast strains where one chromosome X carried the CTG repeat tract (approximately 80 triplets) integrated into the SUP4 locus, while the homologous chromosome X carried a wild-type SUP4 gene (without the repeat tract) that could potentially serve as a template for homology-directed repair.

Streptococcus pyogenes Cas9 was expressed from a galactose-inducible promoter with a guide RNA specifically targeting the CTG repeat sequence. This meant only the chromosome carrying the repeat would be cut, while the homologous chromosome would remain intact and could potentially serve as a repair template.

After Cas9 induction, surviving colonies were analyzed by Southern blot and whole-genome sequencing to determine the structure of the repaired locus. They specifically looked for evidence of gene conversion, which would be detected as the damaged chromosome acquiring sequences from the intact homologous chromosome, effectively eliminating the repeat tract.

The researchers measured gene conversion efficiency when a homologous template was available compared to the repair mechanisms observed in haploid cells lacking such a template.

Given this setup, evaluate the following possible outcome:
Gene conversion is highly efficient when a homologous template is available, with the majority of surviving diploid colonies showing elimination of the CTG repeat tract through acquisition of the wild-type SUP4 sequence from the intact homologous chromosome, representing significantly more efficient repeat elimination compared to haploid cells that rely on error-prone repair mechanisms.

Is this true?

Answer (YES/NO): NO